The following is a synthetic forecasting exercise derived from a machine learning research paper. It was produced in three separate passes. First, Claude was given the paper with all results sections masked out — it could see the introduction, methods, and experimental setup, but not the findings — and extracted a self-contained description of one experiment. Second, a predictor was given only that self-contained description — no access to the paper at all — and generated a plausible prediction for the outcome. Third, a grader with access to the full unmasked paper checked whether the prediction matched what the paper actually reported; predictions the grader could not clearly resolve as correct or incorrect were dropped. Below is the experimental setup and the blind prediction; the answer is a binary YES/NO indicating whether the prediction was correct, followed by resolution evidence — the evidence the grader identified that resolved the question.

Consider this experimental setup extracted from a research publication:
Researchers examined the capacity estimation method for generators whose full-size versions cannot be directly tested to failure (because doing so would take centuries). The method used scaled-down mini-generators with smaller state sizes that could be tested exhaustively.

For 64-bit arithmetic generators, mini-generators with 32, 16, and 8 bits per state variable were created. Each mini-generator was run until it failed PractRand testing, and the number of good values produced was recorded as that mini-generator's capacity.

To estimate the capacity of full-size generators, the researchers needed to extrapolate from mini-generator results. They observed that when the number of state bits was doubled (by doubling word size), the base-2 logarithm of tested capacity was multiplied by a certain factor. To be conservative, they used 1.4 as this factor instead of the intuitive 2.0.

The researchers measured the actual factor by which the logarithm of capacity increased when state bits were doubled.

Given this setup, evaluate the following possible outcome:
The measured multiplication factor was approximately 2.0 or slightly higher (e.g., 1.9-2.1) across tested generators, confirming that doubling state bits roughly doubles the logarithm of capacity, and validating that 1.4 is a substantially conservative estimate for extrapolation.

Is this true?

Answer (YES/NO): NO